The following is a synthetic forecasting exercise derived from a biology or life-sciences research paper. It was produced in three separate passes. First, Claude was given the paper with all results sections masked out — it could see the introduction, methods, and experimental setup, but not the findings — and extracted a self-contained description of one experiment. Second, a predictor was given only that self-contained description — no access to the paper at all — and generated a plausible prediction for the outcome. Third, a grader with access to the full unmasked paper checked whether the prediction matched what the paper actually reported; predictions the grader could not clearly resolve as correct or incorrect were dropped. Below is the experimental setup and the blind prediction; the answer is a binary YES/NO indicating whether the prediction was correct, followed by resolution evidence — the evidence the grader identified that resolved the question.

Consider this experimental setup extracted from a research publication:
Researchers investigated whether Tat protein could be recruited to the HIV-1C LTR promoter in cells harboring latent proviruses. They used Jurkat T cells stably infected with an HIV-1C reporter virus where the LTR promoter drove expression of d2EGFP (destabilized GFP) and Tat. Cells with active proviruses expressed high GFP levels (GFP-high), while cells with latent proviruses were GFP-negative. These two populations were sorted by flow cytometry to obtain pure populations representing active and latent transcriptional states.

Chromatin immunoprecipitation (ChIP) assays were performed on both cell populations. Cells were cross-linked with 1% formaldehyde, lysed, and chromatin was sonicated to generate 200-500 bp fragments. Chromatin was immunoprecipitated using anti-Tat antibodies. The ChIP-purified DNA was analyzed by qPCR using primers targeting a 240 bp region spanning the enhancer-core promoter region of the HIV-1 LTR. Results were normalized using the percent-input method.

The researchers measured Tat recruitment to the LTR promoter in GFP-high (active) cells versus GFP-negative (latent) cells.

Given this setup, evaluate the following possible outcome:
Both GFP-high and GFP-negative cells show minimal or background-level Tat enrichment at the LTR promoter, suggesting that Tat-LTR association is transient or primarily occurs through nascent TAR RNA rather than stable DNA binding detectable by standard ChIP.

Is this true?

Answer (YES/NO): NO